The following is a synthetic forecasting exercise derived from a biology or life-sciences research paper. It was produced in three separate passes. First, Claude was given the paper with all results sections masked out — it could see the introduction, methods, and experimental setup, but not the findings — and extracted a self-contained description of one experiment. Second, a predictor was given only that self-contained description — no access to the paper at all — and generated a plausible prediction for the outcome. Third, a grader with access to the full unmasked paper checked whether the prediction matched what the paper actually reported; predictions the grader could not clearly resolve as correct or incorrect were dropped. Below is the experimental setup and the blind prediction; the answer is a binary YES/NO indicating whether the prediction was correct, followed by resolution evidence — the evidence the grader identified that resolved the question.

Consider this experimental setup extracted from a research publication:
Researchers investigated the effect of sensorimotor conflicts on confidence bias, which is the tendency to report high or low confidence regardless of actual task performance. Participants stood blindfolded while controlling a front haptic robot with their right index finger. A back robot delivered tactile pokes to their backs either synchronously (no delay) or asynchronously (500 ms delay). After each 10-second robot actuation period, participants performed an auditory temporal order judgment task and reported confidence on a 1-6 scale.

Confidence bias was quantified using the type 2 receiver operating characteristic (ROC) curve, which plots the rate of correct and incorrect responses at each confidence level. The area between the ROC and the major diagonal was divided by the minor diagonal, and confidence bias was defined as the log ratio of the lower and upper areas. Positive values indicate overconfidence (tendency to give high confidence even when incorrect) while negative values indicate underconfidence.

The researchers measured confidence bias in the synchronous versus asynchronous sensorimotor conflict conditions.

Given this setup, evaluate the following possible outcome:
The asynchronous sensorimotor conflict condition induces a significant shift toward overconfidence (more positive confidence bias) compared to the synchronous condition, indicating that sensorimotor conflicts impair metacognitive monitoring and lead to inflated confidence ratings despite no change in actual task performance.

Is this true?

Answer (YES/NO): NO